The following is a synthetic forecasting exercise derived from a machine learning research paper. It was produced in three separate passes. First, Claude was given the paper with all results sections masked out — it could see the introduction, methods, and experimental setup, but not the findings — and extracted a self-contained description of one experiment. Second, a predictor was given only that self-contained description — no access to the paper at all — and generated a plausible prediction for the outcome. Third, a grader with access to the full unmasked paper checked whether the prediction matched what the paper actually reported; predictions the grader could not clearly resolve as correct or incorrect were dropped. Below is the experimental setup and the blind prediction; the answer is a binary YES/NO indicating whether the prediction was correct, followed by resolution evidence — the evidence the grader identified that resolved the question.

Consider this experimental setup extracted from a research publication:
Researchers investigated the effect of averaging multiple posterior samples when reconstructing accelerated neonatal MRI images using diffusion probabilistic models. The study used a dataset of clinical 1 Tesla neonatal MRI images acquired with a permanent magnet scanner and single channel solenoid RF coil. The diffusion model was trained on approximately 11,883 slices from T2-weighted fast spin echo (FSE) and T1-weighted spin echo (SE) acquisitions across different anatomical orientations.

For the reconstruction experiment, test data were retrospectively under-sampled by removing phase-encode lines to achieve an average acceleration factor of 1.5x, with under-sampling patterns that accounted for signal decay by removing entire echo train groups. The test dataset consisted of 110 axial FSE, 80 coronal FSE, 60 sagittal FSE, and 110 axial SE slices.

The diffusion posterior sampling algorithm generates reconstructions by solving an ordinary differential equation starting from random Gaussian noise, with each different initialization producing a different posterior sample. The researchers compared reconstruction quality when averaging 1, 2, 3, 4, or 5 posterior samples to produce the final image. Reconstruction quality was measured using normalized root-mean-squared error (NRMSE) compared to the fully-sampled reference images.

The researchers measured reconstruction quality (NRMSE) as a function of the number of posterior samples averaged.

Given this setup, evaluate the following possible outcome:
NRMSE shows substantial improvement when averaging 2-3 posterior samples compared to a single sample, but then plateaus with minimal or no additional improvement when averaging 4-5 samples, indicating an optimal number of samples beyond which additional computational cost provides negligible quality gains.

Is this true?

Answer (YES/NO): NO